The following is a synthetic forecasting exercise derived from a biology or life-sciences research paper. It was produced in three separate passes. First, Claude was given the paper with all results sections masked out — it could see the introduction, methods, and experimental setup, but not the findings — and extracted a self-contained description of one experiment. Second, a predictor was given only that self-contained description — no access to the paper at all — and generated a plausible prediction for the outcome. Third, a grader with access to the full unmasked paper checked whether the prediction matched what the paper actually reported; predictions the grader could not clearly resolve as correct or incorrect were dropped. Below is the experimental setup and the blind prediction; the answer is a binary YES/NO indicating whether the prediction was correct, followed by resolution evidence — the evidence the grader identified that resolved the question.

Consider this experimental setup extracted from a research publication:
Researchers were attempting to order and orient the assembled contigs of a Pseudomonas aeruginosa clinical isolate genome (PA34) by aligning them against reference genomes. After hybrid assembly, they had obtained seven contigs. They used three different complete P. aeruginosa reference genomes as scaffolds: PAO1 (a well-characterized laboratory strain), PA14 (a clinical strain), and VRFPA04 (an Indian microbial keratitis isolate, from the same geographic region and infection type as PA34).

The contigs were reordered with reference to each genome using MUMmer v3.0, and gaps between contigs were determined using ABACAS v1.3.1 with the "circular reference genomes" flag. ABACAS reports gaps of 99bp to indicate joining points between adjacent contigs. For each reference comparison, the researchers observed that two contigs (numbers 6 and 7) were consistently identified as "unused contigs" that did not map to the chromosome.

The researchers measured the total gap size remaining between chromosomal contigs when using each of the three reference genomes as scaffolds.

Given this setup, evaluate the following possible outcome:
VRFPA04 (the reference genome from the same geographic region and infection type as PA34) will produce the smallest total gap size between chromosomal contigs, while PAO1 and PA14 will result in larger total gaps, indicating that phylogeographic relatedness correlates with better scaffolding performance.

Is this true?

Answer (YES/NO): NO